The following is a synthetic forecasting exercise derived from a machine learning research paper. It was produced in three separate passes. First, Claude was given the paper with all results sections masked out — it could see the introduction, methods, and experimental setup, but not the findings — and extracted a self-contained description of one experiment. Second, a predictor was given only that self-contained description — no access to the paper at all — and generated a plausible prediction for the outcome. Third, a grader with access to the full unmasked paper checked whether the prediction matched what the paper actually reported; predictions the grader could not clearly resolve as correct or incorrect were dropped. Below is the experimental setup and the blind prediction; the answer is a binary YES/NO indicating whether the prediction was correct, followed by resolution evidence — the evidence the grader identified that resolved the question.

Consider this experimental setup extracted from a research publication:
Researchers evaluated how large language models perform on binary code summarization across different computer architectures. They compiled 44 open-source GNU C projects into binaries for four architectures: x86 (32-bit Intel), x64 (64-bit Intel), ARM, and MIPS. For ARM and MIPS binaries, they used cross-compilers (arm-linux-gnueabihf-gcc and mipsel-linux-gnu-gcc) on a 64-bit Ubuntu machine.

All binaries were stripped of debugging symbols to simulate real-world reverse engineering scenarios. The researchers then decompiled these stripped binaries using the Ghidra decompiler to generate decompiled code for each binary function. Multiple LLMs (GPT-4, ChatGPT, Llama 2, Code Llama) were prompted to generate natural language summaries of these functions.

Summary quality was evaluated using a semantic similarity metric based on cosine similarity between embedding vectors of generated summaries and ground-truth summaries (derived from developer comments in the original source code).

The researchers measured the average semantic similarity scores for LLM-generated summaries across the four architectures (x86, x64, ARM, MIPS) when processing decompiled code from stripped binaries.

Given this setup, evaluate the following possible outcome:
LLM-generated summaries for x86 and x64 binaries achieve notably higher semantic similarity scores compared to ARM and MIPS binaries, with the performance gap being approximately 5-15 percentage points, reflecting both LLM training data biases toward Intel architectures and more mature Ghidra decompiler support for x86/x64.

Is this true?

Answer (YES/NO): NO